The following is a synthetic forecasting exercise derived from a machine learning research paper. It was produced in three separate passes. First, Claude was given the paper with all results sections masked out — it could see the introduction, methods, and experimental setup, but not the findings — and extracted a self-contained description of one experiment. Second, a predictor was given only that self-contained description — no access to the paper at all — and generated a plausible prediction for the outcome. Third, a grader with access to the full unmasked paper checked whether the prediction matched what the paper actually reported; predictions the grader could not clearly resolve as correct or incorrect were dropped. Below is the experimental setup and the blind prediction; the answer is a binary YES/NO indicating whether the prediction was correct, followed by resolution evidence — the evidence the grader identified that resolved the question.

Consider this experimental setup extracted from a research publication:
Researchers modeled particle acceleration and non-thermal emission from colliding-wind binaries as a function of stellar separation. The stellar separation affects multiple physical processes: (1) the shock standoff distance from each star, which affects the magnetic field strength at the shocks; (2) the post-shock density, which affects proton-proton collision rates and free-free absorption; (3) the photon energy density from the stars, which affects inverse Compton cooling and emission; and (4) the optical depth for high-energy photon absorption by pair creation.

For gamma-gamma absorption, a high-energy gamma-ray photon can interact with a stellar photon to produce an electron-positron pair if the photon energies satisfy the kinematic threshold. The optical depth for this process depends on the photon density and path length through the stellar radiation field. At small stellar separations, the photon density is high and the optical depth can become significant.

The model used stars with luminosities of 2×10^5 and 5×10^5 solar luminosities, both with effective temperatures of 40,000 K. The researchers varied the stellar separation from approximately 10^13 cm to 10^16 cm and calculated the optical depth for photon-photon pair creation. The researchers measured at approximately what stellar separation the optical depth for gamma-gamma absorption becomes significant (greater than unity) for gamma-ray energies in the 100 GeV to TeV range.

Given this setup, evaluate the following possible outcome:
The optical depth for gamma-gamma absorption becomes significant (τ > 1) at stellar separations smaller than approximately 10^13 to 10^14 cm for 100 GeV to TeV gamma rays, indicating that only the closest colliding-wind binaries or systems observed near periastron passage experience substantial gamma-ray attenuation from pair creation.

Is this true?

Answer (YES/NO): YES